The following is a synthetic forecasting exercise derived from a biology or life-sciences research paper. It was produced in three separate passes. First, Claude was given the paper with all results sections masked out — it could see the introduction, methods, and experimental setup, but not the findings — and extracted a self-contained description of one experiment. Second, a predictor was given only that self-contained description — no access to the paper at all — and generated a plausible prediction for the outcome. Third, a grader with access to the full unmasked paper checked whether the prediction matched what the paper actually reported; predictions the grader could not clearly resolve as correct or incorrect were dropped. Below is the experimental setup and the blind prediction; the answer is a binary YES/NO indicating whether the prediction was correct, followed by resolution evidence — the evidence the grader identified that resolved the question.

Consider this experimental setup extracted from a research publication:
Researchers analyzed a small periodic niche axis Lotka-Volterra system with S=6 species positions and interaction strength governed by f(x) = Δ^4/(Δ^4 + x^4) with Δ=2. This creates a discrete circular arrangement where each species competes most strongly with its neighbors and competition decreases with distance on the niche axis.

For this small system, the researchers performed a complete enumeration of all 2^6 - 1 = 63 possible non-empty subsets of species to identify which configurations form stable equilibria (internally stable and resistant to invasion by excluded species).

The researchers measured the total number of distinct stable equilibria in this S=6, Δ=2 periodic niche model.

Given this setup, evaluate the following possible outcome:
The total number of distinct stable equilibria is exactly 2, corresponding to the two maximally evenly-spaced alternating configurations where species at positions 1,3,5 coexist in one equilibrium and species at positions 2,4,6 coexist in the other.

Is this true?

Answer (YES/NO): NO